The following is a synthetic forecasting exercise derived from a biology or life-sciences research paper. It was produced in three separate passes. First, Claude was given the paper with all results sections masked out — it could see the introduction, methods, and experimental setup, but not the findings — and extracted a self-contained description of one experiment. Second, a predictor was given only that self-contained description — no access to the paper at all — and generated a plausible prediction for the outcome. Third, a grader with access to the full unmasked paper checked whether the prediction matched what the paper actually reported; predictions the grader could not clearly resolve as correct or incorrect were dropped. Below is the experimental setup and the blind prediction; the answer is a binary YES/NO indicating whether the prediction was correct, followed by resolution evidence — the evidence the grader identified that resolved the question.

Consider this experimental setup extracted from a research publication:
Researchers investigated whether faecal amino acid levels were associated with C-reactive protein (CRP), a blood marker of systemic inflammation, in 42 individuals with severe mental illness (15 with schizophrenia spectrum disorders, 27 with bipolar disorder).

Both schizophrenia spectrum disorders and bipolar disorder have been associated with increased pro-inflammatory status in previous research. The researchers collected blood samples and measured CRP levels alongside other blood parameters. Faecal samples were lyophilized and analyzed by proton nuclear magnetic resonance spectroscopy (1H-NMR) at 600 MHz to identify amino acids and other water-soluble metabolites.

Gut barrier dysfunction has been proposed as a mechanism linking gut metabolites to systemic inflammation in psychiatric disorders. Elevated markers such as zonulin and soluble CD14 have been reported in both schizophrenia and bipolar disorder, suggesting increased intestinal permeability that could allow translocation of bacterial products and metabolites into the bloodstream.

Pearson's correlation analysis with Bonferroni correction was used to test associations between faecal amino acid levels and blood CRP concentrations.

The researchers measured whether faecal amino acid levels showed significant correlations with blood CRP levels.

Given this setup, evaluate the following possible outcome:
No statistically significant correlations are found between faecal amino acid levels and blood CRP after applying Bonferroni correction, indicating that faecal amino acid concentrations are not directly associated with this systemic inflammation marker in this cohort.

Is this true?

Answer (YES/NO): YES